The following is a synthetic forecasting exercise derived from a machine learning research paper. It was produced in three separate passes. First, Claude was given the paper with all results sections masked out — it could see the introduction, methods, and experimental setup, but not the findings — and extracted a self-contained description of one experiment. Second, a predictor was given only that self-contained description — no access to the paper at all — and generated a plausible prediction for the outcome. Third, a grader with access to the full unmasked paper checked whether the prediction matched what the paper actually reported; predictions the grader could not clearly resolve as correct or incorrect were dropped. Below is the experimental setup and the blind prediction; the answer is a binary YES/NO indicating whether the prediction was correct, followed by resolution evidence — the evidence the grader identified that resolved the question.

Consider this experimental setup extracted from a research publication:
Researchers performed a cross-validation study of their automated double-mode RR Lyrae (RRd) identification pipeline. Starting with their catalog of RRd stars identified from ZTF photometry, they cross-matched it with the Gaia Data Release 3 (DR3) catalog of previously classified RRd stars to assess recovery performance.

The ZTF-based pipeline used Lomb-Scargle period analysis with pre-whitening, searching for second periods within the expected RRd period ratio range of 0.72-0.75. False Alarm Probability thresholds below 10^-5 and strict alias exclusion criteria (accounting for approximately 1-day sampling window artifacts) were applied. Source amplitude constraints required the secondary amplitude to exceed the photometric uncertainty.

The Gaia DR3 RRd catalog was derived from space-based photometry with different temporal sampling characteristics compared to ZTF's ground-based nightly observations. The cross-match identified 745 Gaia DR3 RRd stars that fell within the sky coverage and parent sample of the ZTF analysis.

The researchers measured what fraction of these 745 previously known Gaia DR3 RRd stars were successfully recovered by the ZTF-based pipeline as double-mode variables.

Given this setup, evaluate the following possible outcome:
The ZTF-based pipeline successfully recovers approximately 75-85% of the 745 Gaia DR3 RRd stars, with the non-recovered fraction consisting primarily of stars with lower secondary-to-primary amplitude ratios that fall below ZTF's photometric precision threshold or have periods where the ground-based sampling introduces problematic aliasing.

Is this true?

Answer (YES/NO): NO